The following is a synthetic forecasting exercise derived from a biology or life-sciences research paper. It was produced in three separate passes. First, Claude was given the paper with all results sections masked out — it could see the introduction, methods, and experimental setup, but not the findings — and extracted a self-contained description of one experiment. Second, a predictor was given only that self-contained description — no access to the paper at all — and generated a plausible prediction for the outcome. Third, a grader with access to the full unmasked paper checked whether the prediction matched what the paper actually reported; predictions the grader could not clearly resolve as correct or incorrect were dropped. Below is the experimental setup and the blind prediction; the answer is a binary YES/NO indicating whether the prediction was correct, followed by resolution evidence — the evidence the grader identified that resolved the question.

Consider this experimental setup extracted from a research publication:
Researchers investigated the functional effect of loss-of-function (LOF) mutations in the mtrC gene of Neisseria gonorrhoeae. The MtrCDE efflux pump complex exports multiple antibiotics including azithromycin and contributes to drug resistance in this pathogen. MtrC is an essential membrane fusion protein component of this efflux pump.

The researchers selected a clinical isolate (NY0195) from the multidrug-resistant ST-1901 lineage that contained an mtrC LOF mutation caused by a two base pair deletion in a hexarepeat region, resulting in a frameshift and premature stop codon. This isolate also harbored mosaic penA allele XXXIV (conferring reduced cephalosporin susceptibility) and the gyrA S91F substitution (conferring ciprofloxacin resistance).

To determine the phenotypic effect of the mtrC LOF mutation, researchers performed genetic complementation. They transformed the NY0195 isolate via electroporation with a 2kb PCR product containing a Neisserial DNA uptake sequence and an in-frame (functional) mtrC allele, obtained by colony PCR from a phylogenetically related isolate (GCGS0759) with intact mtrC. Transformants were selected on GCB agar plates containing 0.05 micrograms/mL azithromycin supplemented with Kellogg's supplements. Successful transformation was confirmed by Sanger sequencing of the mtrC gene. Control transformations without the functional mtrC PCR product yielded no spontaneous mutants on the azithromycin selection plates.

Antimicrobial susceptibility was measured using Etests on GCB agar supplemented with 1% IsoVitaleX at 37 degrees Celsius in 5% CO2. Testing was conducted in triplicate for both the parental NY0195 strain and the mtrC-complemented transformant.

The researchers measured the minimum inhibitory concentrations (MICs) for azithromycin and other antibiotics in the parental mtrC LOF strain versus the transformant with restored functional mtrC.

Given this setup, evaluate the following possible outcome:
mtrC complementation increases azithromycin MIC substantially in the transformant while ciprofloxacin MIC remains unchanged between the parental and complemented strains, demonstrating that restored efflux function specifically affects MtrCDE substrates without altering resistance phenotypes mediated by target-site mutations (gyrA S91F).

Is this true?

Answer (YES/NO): NO